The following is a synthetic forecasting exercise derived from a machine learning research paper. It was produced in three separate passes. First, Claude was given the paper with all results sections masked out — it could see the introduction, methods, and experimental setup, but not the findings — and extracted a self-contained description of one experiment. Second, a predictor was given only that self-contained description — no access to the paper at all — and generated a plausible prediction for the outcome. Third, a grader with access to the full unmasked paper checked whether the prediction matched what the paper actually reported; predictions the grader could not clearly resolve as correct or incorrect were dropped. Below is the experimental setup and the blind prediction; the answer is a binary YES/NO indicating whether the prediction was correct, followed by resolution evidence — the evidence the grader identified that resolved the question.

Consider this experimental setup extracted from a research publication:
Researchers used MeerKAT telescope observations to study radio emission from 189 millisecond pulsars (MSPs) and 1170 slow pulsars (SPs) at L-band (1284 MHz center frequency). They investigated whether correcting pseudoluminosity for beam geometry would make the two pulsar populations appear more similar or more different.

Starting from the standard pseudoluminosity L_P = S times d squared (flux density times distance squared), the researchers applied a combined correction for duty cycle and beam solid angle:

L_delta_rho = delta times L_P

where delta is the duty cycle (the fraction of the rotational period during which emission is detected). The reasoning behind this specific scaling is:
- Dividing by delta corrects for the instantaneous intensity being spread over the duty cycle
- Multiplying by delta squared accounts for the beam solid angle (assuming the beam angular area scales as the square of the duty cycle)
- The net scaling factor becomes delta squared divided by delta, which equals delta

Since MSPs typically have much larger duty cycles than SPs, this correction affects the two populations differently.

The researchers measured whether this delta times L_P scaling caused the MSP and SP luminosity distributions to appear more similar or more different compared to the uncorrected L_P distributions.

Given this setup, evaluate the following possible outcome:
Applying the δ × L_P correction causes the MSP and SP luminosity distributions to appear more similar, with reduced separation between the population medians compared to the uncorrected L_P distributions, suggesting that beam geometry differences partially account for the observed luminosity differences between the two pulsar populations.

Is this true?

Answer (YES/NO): YES